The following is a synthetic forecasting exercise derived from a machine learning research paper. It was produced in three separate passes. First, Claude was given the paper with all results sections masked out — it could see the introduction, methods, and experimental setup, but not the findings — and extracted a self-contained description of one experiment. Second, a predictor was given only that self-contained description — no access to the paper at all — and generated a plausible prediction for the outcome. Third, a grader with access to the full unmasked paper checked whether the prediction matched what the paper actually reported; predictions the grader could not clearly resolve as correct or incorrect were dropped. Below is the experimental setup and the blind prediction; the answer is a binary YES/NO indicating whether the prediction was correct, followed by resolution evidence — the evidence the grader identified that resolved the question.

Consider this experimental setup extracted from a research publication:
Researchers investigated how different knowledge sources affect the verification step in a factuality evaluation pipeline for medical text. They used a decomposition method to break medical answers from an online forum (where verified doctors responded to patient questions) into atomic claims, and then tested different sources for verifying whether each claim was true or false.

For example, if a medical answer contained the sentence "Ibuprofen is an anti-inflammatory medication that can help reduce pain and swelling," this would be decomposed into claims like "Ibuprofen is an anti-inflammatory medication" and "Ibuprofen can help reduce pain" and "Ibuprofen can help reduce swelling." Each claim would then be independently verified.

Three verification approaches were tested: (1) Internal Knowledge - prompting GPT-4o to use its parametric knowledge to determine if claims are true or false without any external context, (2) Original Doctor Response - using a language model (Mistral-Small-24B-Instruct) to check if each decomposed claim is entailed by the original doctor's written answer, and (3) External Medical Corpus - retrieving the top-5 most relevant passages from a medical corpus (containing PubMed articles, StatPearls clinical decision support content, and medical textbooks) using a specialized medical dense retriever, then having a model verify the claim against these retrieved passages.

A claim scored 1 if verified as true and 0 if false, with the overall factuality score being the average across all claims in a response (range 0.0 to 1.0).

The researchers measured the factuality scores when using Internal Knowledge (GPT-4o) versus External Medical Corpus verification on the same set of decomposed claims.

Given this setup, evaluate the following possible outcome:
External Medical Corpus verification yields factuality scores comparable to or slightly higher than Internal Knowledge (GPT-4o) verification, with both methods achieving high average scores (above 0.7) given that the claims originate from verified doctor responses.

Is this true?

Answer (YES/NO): NO